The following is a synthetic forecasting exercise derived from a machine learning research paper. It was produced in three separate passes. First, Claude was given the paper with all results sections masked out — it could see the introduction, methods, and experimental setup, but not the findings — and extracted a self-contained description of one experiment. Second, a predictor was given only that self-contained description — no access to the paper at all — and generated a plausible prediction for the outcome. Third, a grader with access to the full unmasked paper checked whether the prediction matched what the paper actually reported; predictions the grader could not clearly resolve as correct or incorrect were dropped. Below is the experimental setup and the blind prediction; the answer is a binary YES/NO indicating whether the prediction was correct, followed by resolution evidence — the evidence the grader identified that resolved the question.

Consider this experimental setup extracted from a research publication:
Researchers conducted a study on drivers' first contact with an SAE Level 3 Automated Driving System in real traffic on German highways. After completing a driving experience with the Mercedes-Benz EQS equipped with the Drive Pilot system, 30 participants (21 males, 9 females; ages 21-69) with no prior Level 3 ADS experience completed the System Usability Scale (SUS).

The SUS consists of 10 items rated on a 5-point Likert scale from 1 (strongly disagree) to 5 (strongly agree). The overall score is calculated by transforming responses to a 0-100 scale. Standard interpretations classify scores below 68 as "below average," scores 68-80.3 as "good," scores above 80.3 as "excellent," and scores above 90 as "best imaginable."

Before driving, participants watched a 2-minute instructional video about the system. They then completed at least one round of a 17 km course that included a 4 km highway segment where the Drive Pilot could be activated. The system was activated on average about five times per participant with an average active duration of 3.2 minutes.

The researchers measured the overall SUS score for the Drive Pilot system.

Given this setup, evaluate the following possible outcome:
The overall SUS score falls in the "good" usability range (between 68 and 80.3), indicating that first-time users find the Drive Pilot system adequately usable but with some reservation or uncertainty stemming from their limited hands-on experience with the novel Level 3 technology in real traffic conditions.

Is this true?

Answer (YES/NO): NO